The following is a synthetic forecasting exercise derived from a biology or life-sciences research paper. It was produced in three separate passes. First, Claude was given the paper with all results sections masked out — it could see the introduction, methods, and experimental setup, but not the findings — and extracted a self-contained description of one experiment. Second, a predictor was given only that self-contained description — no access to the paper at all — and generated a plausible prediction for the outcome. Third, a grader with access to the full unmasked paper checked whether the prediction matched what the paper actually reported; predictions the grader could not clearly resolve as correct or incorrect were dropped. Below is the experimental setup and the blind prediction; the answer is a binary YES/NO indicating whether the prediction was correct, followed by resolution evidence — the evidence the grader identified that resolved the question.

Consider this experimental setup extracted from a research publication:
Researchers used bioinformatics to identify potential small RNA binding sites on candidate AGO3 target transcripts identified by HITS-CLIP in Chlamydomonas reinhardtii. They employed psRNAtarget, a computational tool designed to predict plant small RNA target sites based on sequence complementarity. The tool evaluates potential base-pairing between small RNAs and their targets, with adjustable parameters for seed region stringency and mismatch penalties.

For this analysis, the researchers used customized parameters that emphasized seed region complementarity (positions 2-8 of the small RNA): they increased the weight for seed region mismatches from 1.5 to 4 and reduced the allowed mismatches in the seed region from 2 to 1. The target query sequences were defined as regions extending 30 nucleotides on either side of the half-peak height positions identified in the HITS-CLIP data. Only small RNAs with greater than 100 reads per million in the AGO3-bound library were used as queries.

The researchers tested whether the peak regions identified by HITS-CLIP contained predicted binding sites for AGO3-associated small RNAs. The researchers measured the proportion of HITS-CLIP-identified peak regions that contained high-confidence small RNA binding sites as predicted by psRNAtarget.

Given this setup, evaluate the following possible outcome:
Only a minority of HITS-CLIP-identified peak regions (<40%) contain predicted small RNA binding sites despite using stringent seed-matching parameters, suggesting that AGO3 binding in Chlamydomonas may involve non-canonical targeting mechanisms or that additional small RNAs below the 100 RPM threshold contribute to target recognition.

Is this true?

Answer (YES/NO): NO